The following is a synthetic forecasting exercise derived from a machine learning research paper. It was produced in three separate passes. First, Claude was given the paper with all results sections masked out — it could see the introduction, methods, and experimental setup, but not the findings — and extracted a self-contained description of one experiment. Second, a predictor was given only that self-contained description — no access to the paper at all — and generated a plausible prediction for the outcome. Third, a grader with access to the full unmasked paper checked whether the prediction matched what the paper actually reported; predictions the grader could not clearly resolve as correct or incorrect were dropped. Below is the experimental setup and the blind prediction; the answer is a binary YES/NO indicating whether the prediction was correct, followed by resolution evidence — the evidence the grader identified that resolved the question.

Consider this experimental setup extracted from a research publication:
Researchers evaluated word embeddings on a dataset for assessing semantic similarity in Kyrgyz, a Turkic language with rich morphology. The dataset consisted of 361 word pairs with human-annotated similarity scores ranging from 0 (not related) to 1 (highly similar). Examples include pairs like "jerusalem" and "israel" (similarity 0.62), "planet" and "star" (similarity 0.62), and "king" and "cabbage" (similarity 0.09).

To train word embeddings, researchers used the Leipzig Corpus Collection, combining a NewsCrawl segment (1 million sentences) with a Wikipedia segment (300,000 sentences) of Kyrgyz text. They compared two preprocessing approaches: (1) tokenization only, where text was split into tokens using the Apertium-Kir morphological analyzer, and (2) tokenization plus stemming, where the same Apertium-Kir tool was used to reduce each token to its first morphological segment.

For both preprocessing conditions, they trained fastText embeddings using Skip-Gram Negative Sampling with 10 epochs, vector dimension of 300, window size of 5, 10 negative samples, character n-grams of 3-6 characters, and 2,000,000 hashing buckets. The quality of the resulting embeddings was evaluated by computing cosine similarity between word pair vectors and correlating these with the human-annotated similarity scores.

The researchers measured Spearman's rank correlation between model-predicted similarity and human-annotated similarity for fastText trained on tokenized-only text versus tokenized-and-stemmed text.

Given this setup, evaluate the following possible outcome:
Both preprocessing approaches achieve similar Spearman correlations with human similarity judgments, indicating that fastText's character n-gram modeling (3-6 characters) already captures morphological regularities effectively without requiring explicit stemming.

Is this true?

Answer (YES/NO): NO